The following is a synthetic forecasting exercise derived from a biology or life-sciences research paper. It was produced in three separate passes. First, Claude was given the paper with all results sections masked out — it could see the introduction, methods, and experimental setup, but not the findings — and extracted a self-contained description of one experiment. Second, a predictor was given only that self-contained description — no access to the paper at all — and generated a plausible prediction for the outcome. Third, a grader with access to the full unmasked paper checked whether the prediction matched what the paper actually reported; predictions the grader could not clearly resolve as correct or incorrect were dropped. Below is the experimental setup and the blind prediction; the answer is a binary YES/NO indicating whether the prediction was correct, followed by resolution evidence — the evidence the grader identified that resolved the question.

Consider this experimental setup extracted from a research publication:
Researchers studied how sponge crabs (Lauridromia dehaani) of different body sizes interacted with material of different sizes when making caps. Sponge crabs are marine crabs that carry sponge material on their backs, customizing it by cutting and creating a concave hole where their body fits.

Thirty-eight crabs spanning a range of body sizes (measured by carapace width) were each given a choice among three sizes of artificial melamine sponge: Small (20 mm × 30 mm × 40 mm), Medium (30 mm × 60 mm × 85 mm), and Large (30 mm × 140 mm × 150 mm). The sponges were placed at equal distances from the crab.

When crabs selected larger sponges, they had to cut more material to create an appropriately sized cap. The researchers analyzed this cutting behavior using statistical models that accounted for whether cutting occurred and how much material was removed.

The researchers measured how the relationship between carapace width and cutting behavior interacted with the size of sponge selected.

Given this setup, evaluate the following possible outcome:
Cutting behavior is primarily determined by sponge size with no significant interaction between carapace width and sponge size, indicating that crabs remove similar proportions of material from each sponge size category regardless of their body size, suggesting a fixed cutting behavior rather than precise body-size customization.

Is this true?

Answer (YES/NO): NO